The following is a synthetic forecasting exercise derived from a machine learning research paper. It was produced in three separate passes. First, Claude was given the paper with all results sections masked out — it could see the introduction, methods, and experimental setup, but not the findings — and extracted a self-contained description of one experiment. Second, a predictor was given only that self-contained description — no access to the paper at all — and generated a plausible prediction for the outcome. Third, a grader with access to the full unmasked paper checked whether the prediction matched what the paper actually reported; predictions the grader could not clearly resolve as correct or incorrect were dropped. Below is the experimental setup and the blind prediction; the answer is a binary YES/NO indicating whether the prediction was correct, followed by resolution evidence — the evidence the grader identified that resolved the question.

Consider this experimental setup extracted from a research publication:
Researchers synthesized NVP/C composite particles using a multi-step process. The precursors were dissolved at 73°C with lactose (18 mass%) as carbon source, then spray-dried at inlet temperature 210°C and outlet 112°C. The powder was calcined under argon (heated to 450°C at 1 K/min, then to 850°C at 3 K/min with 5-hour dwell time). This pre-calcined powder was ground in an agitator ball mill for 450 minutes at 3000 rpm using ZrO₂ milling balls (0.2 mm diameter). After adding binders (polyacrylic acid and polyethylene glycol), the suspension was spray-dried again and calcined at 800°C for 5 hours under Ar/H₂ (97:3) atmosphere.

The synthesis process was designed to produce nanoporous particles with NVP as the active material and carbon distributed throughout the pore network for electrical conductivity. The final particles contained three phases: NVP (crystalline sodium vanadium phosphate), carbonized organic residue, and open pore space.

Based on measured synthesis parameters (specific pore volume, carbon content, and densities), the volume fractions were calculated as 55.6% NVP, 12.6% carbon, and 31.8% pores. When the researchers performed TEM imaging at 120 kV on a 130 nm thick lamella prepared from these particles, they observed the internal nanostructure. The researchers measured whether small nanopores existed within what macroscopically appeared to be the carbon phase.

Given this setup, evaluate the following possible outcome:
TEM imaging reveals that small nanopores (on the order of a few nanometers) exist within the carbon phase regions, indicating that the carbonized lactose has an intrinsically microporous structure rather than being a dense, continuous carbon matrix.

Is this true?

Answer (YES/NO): YES